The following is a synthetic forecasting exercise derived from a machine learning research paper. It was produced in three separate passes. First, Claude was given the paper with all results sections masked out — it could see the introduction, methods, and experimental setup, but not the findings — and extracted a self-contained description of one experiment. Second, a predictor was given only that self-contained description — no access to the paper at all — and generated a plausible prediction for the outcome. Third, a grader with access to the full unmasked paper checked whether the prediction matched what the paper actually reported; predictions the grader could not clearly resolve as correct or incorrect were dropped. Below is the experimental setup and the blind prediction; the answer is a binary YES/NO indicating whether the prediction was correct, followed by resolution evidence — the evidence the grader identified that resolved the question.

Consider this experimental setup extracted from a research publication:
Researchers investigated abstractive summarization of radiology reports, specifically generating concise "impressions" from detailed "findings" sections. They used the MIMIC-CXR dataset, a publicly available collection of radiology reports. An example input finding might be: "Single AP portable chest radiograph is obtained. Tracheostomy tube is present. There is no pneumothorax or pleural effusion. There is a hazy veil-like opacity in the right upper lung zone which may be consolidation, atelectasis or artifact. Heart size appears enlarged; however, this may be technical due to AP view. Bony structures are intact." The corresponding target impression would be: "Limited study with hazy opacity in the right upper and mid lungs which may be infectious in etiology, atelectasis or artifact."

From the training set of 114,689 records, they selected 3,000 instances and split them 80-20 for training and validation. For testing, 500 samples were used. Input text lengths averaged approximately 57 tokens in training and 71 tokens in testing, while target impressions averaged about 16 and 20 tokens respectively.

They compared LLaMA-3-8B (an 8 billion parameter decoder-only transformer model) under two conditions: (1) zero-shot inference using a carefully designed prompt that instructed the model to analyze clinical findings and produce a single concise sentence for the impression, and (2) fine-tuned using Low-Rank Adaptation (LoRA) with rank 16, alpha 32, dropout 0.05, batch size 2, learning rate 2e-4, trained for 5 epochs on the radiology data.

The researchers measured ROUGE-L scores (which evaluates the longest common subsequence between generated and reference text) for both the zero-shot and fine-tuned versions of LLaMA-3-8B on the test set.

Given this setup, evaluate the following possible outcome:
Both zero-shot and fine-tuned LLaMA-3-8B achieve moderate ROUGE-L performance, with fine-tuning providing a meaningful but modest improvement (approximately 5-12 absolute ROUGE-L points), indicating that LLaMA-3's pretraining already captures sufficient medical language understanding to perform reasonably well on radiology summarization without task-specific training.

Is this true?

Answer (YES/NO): NO